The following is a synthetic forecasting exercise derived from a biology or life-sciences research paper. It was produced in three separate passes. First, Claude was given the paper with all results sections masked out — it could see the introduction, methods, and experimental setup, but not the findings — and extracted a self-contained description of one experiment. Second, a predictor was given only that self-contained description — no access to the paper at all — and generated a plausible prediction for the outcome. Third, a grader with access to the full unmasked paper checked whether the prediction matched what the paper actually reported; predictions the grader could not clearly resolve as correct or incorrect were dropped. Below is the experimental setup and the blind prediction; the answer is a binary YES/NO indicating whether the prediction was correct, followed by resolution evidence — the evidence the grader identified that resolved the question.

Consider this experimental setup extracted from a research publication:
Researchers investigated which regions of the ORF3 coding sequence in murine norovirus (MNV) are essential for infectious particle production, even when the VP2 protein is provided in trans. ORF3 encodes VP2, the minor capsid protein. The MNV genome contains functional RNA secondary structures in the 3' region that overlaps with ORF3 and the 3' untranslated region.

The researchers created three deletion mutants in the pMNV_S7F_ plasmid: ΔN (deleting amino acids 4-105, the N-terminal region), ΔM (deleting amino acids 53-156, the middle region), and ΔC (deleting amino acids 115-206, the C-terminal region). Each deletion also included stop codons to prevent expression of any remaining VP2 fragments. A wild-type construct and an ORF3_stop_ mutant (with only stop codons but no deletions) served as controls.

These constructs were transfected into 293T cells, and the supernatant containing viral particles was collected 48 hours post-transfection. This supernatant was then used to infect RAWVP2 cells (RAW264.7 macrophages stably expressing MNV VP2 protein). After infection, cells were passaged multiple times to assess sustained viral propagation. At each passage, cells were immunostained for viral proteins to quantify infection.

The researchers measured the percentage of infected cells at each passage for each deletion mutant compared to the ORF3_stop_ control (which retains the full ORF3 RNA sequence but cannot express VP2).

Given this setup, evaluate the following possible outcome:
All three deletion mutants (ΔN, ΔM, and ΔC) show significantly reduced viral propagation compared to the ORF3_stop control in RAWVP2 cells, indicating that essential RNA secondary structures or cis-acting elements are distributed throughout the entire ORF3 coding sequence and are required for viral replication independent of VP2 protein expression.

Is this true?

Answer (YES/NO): NO